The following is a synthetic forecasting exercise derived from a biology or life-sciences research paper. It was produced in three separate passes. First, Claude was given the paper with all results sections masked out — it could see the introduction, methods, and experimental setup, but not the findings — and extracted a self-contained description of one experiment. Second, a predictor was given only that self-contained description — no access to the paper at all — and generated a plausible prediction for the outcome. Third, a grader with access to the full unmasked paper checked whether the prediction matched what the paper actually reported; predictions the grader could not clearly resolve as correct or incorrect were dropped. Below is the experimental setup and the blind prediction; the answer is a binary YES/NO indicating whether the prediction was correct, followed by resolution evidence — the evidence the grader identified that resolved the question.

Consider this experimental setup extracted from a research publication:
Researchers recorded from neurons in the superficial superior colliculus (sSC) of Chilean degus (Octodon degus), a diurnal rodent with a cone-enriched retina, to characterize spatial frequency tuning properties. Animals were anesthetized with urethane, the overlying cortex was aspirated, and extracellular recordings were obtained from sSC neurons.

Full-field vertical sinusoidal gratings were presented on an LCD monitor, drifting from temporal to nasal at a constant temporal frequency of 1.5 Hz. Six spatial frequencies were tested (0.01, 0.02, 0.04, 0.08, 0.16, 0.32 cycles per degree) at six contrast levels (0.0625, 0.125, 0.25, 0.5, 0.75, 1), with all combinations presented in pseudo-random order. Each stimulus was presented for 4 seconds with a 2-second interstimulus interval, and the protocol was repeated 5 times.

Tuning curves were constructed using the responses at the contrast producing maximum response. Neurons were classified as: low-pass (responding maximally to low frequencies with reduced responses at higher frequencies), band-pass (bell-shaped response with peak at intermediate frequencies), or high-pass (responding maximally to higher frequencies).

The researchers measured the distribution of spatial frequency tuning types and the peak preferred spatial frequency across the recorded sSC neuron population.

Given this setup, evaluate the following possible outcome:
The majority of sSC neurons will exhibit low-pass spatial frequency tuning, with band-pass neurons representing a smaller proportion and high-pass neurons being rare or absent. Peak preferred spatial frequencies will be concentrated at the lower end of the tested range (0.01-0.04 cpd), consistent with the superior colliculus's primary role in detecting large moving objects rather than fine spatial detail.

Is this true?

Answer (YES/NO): NO